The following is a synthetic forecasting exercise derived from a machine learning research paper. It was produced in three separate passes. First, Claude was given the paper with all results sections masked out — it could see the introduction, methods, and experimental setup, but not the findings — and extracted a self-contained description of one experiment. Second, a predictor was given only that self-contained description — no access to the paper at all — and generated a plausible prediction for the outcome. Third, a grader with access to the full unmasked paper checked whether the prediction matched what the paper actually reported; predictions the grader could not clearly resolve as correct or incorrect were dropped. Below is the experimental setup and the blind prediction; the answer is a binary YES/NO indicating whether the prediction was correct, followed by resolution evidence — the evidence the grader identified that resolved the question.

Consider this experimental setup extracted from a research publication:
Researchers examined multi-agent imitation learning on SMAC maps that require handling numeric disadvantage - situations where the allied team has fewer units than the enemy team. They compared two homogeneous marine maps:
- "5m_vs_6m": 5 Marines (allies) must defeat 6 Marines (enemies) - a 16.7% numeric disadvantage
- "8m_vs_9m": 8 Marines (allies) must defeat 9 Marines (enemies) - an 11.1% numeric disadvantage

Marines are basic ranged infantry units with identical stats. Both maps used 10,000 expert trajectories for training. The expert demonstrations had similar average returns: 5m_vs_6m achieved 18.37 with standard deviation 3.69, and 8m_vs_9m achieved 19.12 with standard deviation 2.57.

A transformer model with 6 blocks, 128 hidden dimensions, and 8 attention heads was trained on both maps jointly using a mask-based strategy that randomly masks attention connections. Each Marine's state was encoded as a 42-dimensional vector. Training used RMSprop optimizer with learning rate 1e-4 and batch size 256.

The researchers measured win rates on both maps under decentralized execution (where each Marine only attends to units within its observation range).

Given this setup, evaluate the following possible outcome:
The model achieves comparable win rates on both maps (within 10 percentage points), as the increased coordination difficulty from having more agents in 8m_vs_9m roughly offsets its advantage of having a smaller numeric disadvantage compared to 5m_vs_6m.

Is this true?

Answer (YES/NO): YES